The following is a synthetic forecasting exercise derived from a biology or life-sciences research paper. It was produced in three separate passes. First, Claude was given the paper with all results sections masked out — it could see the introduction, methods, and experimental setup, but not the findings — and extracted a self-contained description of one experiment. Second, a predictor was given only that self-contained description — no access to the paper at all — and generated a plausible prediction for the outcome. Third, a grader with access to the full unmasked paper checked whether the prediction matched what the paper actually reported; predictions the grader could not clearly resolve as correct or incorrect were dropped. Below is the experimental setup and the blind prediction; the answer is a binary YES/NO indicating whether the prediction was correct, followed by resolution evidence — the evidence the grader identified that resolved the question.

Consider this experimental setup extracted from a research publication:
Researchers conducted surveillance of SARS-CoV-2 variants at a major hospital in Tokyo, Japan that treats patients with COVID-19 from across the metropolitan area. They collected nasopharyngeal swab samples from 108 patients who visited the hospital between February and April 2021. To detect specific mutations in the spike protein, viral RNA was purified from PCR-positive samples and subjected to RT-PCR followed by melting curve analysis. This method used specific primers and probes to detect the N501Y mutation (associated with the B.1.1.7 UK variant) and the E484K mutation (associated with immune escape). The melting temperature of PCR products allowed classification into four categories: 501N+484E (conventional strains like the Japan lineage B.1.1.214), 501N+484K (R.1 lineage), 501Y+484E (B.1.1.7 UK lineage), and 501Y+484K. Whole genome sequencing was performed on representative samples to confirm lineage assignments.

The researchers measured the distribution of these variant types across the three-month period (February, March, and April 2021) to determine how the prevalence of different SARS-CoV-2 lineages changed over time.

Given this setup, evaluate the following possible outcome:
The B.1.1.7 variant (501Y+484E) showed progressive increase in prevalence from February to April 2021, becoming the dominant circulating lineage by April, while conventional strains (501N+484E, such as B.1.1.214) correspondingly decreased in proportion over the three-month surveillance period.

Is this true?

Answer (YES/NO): NO